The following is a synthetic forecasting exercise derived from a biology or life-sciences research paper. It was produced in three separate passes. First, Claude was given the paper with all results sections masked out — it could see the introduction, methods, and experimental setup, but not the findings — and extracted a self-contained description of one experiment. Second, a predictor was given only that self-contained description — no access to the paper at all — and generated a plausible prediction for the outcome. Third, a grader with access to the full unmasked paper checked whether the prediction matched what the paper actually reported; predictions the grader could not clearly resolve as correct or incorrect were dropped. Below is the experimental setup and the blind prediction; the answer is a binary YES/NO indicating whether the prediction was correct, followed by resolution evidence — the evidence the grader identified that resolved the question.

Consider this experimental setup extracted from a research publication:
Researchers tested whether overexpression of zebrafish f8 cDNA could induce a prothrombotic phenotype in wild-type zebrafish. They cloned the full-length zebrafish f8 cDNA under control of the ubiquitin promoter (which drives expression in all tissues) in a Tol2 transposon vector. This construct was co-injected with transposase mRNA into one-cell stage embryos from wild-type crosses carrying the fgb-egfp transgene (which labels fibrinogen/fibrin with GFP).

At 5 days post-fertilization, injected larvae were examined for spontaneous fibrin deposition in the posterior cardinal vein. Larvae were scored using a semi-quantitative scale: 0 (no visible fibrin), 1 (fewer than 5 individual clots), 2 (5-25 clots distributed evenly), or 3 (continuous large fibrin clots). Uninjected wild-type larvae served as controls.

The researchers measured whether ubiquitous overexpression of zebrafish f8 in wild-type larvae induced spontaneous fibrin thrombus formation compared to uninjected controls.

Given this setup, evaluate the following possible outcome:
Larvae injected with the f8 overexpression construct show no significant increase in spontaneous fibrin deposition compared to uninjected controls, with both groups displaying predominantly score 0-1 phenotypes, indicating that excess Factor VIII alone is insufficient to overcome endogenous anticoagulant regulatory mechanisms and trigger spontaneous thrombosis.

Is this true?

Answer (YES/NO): NO